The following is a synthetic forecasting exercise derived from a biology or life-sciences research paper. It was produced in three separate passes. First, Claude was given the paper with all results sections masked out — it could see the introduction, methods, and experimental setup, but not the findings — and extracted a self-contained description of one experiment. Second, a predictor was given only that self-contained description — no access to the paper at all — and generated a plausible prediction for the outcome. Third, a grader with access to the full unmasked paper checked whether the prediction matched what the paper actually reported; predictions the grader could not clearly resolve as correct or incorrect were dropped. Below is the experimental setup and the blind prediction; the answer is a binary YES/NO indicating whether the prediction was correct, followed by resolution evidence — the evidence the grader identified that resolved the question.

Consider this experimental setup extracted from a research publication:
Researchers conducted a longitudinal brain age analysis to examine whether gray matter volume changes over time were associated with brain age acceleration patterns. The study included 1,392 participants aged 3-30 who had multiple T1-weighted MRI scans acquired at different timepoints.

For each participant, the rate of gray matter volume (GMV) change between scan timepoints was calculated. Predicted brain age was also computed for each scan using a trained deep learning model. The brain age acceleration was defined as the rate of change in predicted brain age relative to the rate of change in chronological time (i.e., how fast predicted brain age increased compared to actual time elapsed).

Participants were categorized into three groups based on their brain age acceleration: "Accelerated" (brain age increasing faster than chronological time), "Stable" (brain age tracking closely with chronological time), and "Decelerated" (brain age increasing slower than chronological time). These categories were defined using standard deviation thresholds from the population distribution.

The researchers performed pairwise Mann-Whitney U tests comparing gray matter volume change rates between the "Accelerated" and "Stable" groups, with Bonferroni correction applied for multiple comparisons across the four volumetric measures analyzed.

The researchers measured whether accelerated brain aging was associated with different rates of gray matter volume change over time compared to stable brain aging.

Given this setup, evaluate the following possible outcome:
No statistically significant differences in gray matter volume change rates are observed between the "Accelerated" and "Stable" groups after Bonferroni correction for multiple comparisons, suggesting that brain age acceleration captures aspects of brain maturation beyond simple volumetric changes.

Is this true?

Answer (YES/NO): NO